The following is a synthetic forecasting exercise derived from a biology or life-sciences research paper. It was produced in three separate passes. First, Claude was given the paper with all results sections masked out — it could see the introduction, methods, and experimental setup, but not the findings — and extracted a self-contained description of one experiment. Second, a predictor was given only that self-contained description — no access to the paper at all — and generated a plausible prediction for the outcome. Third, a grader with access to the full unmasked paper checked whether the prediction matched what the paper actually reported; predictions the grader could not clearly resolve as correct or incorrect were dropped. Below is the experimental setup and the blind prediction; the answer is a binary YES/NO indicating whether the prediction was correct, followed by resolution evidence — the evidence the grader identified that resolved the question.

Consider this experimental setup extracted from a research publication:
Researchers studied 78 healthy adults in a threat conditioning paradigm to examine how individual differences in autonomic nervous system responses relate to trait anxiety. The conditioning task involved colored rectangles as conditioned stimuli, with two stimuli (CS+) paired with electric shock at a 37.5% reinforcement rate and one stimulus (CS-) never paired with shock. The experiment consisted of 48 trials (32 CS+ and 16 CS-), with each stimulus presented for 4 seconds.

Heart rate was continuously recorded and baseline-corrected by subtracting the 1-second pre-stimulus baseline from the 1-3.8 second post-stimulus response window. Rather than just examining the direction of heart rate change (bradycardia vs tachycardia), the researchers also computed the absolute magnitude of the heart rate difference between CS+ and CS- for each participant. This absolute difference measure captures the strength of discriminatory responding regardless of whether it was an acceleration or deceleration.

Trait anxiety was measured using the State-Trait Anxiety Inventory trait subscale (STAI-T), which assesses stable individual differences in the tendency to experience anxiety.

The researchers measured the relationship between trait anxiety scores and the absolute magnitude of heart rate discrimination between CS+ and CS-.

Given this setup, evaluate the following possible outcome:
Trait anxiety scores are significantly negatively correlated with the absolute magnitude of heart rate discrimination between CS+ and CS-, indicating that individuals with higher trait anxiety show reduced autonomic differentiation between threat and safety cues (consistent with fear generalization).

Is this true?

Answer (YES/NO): YES